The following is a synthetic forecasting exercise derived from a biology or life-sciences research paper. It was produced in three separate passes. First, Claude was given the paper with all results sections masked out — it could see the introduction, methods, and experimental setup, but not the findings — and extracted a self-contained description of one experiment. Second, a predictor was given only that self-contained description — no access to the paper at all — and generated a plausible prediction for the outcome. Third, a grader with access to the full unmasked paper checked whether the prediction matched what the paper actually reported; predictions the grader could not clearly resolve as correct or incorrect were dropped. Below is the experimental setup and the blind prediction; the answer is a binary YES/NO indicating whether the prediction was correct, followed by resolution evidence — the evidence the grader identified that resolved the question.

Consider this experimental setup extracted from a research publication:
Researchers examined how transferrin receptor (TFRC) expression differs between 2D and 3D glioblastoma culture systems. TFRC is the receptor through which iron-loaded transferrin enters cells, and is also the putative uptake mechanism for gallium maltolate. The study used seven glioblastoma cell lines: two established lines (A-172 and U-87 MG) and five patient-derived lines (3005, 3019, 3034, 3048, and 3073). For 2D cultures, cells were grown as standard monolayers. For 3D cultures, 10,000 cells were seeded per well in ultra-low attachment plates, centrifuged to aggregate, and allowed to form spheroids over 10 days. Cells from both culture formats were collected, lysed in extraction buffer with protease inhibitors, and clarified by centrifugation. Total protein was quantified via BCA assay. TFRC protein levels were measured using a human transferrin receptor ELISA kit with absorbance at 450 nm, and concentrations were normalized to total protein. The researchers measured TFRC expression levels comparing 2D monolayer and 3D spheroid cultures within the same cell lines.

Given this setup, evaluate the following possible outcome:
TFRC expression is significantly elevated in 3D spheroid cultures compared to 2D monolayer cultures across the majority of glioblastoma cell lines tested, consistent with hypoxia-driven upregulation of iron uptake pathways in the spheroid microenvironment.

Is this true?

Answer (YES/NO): YES